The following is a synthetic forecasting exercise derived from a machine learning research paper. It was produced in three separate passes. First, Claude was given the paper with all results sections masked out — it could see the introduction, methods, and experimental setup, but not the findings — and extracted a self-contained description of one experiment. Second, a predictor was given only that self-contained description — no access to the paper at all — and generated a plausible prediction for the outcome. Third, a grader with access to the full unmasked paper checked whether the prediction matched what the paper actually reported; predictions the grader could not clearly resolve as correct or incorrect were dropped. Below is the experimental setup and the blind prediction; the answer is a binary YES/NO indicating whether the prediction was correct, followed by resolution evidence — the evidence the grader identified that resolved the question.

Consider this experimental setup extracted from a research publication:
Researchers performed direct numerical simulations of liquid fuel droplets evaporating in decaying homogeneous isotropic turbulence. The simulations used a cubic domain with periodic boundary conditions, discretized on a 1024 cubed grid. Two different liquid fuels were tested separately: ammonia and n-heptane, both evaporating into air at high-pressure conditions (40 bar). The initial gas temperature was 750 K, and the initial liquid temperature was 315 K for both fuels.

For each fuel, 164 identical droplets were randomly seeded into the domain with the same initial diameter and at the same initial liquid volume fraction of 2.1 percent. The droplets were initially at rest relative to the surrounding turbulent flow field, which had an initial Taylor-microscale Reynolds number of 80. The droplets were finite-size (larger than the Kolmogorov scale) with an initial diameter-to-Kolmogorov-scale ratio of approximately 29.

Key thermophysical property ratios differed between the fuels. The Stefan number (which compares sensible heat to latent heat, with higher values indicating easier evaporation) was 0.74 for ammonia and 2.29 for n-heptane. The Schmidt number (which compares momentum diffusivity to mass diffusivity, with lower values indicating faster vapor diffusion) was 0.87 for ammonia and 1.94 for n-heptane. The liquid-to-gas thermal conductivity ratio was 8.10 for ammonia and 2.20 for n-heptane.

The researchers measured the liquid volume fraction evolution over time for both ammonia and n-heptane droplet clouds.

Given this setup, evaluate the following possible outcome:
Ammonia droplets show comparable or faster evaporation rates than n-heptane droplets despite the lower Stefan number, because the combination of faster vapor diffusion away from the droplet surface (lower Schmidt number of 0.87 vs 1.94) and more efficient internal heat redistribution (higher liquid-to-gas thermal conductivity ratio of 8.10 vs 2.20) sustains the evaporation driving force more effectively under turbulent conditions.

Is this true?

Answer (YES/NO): YES